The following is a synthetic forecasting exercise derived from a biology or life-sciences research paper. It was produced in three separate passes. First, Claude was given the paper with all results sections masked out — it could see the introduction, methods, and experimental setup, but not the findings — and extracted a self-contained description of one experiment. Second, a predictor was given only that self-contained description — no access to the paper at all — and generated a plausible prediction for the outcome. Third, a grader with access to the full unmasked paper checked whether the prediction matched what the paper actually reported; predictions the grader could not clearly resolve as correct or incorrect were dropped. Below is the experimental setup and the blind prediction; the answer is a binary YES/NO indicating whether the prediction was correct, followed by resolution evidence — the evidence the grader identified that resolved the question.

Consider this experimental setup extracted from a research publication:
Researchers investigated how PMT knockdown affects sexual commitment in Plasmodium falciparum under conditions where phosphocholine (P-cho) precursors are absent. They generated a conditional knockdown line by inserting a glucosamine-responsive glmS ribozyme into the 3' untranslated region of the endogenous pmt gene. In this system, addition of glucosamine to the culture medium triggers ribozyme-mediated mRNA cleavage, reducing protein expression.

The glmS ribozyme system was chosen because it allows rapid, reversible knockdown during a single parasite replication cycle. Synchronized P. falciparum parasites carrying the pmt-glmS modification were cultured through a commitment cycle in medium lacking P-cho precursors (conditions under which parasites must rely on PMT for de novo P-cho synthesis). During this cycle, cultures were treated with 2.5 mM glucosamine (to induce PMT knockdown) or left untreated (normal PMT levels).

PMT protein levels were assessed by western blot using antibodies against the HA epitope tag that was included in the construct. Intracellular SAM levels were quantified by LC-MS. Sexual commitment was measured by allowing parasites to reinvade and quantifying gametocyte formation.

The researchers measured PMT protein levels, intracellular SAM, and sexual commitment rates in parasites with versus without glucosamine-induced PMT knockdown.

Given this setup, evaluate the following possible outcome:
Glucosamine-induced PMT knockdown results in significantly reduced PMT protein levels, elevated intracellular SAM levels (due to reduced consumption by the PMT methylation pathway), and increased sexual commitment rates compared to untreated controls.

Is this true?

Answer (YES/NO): NO